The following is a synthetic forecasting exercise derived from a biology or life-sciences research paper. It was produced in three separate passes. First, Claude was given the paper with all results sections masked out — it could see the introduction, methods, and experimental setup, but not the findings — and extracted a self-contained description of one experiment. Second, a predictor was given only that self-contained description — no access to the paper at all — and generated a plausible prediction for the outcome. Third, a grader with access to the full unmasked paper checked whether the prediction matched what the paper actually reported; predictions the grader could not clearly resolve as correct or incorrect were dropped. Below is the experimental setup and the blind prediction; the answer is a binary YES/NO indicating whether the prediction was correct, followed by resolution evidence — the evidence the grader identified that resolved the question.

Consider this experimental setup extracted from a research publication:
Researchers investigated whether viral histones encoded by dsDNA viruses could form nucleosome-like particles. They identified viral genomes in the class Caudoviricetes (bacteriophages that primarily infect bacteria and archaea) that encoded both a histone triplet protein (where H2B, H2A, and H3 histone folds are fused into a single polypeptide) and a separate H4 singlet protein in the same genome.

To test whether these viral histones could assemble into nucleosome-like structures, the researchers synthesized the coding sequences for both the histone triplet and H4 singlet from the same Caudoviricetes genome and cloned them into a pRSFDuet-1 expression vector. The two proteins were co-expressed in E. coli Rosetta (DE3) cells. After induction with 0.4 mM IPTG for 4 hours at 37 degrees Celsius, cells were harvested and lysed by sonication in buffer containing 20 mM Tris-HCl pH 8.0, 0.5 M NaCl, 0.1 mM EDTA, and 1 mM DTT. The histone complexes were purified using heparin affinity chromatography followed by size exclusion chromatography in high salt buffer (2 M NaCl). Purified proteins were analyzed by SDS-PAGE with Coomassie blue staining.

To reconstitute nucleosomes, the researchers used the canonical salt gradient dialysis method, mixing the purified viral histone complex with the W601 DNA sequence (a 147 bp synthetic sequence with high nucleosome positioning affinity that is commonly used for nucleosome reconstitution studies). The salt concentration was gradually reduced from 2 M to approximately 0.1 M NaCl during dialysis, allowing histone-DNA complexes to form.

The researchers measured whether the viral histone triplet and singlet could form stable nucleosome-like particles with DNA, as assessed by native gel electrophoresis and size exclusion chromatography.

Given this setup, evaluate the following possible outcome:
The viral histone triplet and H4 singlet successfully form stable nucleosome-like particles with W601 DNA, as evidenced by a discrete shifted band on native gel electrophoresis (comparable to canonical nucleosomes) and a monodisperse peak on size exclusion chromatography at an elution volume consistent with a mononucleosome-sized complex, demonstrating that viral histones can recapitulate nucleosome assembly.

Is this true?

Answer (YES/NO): NO